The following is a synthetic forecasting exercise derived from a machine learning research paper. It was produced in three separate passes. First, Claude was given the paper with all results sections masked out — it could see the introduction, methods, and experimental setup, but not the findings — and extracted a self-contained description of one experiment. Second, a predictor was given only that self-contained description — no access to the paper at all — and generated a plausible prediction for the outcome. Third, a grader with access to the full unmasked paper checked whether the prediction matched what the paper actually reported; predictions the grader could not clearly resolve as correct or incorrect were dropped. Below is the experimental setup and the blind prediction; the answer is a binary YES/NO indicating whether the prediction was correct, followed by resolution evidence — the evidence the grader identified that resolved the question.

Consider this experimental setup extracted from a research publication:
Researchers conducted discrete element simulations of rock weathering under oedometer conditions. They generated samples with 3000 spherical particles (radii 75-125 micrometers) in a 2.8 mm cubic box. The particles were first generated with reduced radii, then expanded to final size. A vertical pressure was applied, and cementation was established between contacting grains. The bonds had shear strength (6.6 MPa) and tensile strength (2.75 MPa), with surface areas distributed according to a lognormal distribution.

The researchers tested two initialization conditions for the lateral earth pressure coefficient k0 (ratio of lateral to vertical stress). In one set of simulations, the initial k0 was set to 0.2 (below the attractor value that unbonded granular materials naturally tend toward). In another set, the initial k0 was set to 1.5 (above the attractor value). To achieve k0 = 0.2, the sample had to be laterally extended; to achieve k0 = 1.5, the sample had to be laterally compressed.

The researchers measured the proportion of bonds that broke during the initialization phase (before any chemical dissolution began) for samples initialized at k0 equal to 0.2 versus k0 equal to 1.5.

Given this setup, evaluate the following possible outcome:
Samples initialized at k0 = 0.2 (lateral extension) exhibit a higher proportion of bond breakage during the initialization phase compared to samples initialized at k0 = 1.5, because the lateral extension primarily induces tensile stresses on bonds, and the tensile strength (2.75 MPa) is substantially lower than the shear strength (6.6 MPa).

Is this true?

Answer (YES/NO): YES